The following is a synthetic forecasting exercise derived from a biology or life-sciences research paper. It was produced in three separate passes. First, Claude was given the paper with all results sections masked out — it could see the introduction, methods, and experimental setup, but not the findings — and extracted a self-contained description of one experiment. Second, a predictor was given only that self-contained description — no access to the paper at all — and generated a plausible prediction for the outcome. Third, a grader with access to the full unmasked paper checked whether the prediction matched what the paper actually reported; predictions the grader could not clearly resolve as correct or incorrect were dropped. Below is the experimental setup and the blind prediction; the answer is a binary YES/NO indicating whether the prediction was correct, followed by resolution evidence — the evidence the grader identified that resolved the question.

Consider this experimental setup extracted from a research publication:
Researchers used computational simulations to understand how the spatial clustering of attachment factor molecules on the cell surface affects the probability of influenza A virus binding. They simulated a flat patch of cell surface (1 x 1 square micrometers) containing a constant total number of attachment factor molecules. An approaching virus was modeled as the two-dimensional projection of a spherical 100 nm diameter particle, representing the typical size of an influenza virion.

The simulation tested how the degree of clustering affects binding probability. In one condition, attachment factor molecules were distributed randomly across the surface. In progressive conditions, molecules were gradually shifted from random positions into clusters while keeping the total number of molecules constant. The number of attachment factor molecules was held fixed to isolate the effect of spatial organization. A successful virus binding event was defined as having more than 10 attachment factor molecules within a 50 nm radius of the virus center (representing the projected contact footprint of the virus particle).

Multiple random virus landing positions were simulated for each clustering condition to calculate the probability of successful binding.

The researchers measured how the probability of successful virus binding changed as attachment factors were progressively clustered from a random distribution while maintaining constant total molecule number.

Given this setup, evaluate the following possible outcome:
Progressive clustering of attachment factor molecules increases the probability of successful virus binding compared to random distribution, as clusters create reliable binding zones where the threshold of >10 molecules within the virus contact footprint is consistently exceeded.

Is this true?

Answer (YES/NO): YES